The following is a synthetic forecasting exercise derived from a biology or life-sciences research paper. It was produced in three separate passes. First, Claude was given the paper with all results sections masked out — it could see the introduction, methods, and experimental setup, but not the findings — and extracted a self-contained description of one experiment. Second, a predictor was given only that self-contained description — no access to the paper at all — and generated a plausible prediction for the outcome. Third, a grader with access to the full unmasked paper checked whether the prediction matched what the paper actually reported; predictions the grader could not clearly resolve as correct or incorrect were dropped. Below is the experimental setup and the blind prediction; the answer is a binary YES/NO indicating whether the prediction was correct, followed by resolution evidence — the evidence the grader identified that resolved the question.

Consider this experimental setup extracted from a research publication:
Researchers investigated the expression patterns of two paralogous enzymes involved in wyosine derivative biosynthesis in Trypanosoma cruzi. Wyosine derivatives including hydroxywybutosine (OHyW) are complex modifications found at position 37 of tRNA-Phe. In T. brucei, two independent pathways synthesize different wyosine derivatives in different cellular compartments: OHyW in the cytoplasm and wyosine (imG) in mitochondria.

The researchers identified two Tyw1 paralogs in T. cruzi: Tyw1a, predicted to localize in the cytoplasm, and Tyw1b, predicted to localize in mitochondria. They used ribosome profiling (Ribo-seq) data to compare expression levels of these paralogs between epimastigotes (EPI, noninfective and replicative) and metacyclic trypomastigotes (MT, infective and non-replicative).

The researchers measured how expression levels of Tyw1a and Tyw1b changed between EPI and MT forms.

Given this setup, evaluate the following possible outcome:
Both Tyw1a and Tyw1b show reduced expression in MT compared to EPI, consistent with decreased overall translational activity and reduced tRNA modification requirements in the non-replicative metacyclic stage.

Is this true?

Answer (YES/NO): NO